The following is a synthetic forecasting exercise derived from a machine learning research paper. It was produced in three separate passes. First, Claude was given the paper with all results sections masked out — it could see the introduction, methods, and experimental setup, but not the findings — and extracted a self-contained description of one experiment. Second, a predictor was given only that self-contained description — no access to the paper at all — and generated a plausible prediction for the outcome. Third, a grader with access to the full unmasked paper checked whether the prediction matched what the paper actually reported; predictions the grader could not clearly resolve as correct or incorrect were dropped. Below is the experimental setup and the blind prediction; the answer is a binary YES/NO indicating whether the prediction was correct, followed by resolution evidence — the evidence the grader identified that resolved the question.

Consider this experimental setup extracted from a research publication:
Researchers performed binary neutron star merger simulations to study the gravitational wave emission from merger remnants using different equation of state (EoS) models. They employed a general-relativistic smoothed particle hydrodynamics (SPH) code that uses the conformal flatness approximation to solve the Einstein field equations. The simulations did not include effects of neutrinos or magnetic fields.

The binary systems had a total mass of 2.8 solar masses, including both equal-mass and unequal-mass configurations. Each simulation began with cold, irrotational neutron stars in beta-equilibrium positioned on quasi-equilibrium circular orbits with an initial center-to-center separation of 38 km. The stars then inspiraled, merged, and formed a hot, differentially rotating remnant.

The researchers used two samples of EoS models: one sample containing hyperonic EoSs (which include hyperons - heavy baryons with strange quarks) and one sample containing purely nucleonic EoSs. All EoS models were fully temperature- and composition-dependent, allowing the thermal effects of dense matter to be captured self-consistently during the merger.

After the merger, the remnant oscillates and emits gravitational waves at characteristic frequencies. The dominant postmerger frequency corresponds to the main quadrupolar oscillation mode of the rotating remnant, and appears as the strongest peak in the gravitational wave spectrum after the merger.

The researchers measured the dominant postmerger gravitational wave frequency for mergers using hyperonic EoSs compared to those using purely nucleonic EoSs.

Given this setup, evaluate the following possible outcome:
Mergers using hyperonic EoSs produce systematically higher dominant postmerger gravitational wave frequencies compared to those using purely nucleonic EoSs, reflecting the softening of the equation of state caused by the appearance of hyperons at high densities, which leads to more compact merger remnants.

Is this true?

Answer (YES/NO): NO